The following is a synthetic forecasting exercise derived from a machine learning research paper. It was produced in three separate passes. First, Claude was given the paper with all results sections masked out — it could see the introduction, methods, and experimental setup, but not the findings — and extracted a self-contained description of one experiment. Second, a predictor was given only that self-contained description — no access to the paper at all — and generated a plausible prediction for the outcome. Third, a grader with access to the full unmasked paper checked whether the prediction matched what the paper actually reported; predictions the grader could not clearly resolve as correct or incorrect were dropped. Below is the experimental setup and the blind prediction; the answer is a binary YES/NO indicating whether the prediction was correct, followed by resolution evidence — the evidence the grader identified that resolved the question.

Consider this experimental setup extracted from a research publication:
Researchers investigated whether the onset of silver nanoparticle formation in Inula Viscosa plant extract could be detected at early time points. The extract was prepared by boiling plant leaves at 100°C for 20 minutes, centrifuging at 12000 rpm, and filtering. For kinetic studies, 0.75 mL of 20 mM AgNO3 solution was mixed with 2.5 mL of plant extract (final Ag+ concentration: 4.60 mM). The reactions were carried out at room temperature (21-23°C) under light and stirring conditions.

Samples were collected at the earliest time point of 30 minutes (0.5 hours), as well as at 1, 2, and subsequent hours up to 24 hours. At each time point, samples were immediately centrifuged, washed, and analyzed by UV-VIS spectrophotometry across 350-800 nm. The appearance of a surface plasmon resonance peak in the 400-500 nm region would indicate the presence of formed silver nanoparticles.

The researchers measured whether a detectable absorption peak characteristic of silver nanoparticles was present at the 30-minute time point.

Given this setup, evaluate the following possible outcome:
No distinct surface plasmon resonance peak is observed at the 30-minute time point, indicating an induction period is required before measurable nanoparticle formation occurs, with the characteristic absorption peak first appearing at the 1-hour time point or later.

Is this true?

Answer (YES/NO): NO